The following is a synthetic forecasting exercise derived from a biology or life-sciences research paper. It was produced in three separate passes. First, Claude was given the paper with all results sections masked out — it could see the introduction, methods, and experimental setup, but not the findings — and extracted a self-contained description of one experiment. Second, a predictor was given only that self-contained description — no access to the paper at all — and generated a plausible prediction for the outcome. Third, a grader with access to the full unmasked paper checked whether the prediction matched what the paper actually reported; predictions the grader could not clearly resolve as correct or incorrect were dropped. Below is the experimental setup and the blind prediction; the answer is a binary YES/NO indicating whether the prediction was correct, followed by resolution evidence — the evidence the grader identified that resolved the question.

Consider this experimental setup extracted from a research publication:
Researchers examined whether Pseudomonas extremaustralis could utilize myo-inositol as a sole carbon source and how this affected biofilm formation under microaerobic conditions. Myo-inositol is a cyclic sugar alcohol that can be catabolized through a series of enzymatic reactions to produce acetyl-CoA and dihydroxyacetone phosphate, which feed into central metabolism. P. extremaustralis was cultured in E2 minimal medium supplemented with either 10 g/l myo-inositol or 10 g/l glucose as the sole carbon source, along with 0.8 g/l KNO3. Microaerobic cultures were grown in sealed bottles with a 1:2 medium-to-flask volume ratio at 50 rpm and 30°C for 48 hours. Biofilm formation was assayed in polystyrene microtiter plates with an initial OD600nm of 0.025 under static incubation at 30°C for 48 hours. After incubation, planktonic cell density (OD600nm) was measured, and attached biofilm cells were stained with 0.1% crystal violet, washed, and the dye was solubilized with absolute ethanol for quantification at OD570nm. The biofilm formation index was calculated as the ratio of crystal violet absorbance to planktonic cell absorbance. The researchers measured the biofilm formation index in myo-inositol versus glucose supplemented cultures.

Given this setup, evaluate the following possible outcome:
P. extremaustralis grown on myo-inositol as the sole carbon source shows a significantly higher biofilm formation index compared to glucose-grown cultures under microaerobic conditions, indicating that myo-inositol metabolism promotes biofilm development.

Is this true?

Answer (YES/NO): YES